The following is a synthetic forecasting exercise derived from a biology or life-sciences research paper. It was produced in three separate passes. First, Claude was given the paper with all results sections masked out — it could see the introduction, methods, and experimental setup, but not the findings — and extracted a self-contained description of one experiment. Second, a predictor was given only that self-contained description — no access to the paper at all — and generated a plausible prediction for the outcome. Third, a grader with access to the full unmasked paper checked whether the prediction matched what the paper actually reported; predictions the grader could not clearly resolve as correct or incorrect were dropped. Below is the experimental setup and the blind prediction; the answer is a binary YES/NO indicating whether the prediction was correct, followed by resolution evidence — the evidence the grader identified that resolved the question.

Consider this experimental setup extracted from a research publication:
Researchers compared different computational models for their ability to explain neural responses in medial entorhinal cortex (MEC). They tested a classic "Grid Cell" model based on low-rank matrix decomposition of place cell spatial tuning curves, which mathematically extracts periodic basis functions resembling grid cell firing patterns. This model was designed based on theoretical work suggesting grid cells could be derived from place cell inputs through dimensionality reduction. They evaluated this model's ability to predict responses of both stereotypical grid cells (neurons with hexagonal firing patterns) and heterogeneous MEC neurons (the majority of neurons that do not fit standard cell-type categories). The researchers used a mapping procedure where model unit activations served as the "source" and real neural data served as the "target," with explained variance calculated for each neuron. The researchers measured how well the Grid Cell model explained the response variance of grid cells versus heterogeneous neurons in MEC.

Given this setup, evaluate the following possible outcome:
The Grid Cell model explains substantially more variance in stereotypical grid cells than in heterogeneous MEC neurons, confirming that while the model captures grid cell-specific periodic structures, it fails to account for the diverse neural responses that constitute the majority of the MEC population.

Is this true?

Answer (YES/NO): YES